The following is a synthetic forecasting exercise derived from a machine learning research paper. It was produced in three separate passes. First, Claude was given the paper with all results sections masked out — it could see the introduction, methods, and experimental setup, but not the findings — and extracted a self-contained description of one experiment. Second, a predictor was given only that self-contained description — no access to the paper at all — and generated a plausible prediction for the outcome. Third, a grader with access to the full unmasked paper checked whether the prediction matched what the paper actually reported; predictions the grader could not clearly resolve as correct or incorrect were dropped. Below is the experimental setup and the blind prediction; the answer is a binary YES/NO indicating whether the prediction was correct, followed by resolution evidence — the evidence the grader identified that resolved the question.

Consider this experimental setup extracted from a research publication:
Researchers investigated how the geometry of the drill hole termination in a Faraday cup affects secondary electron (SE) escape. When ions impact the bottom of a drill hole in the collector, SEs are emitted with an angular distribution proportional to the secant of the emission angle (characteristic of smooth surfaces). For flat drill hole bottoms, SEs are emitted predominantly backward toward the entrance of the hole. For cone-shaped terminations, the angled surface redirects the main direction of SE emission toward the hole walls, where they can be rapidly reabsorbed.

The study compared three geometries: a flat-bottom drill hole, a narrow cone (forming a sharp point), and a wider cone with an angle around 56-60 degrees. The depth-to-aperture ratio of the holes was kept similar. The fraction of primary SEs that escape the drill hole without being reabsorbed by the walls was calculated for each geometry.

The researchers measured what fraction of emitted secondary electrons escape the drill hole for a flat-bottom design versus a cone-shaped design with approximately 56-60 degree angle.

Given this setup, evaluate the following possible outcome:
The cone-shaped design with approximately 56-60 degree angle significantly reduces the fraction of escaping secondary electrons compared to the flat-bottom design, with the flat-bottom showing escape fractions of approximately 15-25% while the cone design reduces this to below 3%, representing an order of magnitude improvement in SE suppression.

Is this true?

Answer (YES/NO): NO